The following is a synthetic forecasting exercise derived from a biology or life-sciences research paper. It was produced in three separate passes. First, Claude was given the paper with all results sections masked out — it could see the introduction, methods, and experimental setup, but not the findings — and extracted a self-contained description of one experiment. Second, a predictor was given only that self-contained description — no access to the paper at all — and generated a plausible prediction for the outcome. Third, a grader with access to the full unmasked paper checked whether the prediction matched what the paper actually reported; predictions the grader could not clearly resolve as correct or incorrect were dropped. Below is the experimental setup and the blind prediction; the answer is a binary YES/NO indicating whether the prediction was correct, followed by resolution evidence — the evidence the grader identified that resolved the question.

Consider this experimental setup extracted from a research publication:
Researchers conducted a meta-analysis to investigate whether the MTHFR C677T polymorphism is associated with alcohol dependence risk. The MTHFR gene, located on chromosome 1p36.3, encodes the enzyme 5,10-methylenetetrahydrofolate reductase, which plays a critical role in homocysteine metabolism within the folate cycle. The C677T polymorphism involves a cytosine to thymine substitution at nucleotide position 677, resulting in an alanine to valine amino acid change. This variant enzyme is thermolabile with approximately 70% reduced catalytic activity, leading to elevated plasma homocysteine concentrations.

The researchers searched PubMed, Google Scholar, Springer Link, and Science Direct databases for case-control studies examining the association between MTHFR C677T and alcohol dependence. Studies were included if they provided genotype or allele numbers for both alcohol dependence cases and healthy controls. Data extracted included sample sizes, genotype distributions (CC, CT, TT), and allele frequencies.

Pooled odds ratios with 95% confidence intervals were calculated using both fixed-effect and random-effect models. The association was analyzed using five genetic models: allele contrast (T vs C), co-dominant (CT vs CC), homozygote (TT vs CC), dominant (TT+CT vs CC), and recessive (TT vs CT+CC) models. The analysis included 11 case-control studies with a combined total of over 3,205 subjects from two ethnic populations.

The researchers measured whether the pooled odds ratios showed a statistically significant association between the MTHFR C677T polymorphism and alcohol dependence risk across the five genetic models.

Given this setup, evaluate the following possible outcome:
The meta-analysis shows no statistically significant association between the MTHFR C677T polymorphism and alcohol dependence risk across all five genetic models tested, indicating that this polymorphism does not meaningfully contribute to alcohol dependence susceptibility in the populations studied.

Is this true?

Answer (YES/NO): YES